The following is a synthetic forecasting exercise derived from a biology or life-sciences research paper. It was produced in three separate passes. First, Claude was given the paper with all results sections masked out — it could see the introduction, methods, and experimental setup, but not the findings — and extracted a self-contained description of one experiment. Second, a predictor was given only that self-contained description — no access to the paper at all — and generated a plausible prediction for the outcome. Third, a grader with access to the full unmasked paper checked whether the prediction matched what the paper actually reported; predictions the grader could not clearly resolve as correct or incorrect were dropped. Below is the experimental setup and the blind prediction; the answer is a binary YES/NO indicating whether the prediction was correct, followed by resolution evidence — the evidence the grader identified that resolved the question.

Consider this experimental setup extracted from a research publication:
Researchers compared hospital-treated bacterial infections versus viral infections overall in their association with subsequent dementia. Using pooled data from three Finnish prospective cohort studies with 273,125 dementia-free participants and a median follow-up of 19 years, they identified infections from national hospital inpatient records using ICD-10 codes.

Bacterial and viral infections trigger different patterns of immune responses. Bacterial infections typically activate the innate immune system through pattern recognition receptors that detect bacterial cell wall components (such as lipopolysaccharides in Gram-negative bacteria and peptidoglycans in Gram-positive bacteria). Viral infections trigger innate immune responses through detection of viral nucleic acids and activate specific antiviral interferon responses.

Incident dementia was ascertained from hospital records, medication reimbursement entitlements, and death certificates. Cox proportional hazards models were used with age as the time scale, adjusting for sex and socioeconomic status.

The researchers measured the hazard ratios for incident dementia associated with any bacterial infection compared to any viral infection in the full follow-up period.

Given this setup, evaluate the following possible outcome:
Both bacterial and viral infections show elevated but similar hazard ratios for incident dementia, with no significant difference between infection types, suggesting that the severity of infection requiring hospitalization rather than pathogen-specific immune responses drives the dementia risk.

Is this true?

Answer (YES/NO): YES